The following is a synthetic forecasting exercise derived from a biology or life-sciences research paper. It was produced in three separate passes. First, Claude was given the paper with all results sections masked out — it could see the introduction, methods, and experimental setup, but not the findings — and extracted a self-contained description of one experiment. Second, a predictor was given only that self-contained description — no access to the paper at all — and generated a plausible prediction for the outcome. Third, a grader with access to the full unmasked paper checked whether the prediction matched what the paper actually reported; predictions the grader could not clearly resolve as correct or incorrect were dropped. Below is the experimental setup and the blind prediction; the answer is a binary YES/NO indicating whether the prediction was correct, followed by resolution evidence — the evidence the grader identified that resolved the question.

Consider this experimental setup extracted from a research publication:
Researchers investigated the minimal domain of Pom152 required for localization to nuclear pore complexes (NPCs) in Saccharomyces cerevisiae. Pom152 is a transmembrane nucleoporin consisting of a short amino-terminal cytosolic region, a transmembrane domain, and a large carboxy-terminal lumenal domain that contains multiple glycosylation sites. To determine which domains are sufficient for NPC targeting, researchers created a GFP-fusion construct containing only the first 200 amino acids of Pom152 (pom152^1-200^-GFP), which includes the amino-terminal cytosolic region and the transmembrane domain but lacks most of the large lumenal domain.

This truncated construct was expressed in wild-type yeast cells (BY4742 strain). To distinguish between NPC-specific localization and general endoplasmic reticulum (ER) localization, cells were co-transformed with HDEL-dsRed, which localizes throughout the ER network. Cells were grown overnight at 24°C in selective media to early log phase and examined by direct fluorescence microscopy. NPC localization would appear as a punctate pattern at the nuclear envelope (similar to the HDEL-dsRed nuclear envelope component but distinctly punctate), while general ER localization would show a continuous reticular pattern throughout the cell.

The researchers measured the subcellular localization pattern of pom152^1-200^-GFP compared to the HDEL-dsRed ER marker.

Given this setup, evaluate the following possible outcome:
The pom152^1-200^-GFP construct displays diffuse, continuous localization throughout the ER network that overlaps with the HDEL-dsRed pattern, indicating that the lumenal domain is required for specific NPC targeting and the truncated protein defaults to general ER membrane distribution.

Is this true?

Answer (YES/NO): NO